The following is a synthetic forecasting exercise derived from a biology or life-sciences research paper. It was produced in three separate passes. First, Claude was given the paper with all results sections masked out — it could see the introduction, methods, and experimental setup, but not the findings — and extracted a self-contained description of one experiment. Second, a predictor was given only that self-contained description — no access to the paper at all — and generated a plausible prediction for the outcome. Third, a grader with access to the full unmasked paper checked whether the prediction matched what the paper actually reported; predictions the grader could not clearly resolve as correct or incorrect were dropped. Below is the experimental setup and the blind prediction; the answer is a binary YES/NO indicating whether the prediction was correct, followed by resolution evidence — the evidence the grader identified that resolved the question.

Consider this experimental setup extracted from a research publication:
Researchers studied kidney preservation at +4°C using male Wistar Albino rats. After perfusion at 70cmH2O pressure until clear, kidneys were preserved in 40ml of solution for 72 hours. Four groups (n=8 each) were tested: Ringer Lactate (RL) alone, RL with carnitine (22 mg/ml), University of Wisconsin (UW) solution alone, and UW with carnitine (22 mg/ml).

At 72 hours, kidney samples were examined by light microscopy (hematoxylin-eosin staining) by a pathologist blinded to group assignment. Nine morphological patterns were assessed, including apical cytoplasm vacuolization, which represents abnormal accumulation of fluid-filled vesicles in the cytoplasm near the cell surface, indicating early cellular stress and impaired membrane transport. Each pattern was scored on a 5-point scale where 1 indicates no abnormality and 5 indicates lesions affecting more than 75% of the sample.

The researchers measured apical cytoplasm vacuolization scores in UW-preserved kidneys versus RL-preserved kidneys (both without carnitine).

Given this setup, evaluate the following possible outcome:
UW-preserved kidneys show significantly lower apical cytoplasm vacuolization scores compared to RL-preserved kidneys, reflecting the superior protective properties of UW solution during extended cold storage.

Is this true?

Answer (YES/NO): YES